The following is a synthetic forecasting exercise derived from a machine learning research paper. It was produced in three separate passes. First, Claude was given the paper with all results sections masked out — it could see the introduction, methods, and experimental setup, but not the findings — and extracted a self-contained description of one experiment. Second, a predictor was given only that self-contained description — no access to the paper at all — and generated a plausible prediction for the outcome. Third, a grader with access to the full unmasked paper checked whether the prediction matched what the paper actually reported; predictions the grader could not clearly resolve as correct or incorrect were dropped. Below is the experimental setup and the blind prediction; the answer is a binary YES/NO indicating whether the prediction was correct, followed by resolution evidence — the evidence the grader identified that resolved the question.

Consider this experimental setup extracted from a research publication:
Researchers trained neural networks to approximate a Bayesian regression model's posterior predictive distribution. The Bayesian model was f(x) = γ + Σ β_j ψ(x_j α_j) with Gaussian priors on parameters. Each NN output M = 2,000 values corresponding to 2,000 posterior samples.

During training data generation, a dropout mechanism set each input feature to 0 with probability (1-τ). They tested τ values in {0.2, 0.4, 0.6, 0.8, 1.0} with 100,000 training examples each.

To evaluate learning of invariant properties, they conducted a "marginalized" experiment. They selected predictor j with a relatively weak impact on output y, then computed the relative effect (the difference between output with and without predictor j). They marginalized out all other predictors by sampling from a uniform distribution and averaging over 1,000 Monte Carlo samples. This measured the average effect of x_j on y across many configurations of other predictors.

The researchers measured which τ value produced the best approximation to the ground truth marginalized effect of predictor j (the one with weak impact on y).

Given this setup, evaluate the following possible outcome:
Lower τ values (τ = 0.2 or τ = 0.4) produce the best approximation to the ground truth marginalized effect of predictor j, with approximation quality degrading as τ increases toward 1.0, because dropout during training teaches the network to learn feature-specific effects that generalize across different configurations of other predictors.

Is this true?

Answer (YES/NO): NO